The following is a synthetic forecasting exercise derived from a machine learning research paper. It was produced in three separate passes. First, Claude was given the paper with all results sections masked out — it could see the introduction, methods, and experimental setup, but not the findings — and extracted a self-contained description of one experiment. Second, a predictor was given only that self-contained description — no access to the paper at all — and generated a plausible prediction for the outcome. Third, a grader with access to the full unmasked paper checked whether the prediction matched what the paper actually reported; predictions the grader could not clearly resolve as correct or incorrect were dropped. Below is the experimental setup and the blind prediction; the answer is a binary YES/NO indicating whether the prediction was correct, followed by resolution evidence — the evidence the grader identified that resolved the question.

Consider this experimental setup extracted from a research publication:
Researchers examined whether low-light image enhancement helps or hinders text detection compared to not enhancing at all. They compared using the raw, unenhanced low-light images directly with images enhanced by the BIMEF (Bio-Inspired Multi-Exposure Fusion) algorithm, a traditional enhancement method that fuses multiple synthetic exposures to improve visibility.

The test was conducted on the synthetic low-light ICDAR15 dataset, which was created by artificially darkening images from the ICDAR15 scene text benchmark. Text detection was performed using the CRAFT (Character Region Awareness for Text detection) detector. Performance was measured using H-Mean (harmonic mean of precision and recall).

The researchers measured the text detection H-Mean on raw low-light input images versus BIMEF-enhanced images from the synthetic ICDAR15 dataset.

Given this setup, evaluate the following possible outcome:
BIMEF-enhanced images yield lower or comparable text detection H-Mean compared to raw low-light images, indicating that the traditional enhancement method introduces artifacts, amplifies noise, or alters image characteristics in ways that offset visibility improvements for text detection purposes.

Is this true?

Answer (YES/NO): NO